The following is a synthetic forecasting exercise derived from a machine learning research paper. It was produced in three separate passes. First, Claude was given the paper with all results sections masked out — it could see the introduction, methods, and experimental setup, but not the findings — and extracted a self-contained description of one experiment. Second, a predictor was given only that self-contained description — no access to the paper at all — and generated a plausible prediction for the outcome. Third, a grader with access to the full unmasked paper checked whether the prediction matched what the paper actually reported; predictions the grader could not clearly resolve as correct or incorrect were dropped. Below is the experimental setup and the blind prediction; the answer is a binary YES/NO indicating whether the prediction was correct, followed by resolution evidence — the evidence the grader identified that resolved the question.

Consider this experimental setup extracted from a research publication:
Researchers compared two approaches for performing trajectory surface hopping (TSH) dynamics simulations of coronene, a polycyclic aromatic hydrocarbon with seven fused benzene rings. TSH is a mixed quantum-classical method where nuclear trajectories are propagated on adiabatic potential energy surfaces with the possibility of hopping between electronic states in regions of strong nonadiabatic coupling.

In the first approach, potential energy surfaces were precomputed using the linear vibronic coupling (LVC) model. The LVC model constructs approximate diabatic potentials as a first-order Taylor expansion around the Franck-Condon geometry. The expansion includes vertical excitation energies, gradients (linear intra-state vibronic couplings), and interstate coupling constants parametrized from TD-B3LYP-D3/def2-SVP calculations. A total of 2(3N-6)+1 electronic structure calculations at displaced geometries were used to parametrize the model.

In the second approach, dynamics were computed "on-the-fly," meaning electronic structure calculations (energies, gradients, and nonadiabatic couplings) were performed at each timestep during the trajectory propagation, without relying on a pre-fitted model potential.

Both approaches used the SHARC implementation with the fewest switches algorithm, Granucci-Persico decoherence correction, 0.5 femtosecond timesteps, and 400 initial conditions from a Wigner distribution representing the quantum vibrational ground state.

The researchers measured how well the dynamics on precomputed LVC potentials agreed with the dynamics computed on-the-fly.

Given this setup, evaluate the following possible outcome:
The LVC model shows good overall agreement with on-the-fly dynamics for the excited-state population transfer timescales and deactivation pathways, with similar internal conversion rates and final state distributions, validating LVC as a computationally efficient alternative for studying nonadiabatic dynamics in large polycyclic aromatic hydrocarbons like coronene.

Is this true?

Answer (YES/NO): NO